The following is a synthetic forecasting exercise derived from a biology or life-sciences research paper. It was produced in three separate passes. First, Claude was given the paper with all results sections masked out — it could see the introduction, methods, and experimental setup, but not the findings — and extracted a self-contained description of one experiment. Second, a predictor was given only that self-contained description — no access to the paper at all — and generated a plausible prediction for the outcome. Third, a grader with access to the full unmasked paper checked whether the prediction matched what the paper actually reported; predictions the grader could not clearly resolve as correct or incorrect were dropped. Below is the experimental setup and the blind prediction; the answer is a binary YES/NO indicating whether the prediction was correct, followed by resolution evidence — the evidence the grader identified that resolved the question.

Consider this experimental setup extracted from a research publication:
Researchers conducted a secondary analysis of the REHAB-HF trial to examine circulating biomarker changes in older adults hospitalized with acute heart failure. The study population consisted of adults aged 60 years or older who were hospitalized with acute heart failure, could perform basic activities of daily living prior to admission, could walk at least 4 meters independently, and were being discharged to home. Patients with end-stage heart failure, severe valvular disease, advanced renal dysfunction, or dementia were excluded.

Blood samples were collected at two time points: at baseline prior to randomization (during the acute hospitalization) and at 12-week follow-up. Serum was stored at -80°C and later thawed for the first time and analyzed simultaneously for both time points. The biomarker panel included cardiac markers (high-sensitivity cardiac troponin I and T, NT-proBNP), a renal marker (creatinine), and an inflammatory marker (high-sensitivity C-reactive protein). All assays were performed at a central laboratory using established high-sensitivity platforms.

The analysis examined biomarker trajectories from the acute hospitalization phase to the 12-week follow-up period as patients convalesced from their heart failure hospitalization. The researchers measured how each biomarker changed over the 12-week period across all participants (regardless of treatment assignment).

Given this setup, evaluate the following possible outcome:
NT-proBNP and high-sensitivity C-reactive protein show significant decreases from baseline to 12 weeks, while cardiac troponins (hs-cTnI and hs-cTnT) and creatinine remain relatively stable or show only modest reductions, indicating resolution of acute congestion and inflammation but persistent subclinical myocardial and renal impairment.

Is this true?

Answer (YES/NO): NO